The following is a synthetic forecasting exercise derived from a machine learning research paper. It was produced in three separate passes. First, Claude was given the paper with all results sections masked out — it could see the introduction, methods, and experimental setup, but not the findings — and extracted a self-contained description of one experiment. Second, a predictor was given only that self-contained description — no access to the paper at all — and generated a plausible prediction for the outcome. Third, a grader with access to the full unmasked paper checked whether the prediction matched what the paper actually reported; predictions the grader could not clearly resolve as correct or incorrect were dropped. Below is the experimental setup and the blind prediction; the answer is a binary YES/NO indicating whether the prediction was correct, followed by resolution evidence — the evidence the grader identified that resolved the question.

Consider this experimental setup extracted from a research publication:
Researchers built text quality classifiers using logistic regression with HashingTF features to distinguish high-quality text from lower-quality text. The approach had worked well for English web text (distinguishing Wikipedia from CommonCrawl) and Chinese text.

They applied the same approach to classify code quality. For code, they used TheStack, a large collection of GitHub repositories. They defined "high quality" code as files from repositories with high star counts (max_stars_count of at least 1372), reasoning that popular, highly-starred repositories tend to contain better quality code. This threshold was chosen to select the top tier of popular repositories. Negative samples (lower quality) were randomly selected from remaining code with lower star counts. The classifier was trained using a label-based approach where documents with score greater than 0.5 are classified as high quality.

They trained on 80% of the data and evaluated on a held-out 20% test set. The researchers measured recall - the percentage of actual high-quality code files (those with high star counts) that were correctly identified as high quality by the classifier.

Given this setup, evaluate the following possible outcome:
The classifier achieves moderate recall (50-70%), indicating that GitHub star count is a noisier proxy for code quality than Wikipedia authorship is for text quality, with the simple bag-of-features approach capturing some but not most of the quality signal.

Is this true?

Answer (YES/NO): YES